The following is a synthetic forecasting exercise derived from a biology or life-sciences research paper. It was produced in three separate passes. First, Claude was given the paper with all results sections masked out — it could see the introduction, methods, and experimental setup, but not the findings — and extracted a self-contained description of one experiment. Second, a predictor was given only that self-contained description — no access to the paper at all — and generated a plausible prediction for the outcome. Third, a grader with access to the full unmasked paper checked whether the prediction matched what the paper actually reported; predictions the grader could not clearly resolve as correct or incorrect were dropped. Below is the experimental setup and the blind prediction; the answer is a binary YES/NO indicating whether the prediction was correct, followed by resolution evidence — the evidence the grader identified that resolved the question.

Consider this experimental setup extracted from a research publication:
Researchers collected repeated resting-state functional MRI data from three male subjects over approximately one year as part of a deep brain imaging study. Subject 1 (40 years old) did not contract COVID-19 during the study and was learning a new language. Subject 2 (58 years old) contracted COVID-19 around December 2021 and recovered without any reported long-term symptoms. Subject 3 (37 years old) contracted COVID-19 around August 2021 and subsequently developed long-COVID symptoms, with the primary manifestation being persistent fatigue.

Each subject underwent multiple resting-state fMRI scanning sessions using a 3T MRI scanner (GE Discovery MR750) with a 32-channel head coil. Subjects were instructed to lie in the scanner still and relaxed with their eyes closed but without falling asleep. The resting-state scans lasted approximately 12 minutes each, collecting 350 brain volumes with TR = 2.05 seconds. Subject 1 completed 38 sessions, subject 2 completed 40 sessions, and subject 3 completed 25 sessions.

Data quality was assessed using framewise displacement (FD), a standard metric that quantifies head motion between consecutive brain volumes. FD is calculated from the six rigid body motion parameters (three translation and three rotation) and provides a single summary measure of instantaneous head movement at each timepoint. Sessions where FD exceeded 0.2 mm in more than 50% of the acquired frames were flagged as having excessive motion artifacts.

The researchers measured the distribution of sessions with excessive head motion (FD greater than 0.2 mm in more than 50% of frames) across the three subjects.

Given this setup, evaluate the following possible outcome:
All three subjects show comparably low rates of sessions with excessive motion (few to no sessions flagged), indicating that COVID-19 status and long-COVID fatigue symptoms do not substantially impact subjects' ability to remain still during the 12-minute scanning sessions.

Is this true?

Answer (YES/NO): NO